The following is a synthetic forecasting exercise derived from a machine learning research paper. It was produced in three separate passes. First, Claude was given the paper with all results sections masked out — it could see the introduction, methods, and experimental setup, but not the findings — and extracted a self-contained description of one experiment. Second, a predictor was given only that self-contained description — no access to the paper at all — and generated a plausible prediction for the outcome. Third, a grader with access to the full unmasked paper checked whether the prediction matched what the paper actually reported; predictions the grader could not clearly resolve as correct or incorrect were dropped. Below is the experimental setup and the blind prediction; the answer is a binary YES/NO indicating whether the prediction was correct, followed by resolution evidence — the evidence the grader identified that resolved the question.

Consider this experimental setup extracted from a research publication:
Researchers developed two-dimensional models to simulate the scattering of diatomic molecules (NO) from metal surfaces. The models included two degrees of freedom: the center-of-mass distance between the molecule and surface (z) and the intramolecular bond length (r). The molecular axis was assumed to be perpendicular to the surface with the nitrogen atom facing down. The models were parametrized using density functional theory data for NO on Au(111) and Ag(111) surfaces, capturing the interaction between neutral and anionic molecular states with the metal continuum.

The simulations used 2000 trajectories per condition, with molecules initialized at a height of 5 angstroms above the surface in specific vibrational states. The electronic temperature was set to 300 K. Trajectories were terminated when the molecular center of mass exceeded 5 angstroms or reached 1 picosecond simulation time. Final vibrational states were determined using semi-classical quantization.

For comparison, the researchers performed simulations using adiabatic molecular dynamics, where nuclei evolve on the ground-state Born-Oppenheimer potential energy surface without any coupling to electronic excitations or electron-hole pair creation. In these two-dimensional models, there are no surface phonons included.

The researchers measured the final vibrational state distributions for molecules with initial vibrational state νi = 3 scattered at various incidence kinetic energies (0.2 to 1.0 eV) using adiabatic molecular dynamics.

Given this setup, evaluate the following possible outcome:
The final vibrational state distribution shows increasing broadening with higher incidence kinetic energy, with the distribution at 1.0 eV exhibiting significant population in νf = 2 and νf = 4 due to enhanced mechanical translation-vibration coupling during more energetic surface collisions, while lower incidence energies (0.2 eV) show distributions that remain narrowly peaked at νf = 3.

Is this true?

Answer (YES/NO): NO